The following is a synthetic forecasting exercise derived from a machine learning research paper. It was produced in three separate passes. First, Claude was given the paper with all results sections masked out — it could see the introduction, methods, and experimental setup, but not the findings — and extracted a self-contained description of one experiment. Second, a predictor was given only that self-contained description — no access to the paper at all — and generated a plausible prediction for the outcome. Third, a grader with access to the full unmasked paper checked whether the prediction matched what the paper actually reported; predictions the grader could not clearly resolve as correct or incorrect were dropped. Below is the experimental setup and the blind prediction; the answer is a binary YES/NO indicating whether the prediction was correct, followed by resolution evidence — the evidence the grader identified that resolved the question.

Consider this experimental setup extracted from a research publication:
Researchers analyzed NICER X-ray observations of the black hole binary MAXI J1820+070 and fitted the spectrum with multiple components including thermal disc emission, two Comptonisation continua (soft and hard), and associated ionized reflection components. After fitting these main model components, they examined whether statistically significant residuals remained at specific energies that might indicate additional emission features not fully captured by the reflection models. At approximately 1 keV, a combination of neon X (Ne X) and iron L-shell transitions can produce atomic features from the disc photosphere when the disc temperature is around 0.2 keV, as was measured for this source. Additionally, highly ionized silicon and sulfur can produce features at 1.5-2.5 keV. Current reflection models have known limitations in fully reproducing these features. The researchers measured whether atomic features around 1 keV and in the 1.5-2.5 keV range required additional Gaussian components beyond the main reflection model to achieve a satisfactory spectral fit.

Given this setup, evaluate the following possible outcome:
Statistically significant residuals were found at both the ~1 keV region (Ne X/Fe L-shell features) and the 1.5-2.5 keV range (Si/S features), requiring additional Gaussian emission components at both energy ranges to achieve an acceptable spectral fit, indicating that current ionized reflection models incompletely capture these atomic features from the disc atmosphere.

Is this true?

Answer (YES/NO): YES